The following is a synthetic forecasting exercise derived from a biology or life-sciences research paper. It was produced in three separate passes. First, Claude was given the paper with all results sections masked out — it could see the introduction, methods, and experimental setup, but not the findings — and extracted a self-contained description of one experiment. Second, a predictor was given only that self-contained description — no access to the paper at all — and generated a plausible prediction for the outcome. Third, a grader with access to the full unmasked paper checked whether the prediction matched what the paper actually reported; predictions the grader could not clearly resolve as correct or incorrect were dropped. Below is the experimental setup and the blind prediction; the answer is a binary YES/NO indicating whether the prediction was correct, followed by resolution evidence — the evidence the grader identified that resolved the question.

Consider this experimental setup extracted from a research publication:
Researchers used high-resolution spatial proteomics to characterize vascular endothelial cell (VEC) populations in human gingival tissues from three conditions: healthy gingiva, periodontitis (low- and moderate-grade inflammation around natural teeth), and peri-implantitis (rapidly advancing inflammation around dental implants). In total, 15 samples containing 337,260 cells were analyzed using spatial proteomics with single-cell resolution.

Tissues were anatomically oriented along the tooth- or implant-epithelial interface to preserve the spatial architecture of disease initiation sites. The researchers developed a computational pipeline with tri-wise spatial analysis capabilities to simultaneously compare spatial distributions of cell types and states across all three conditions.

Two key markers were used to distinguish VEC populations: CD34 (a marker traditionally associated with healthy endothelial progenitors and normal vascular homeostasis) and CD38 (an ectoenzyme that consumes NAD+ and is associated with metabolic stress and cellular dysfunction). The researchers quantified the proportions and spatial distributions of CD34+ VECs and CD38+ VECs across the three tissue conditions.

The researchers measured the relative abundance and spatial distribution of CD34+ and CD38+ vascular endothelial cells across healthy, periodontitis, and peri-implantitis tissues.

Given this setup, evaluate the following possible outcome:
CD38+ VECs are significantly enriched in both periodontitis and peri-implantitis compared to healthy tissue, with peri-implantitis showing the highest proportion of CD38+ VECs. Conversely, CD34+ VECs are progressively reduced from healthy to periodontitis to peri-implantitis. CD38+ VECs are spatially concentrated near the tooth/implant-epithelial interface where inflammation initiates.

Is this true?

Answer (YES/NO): NO